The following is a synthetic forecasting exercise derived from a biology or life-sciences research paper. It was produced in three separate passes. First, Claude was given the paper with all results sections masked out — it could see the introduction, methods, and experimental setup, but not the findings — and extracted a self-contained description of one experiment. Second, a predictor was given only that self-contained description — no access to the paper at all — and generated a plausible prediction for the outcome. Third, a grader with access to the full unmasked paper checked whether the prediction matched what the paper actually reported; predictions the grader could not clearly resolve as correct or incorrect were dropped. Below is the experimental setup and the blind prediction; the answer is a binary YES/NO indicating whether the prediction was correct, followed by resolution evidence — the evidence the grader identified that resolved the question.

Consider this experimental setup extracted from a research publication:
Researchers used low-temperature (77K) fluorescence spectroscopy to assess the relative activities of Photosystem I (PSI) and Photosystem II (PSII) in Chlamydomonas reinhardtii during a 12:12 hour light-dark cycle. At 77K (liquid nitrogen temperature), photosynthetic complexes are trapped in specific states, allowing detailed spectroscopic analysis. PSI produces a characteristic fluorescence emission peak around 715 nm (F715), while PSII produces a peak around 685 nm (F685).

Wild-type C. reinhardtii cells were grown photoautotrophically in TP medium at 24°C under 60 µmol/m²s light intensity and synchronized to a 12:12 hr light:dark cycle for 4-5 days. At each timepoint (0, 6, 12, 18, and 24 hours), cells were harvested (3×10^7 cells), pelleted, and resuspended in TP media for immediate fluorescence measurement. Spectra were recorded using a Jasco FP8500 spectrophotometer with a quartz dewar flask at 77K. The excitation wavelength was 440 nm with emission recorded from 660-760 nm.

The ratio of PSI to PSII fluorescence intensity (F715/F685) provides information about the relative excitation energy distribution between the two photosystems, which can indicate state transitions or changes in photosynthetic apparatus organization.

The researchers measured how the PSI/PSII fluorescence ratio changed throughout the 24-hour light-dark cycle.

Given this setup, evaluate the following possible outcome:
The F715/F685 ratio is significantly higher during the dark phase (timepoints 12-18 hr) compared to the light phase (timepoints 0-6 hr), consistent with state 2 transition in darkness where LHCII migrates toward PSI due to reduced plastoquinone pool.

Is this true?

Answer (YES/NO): YES